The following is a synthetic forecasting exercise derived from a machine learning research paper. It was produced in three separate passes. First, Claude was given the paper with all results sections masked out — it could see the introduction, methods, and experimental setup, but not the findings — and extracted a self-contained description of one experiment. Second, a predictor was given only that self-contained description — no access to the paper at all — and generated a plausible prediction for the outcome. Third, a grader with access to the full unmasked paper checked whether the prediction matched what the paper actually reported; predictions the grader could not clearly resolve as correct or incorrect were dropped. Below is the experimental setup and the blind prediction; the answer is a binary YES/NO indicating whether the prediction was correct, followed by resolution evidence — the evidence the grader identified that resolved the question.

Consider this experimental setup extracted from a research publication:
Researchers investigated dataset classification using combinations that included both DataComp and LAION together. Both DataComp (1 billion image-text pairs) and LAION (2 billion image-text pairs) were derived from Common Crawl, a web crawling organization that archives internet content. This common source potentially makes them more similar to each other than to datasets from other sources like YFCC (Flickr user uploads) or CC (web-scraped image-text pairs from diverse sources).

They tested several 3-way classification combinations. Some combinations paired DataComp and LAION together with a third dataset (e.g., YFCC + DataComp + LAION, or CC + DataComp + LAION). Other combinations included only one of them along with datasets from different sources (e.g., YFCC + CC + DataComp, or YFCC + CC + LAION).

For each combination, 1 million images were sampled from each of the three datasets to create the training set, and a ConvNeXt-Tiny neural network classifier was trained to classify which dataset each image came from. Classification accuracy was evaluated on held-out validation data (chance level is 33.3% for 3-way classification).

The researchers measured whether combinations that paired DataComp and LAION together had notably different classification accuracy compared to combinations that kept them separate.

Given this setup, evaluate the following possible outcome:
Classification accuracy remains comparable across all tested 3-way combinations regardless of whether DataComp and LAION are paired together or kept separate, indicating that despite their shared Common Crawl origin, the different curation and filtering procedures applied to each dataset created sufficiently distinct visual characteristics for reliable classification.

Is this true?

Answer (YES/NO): NO